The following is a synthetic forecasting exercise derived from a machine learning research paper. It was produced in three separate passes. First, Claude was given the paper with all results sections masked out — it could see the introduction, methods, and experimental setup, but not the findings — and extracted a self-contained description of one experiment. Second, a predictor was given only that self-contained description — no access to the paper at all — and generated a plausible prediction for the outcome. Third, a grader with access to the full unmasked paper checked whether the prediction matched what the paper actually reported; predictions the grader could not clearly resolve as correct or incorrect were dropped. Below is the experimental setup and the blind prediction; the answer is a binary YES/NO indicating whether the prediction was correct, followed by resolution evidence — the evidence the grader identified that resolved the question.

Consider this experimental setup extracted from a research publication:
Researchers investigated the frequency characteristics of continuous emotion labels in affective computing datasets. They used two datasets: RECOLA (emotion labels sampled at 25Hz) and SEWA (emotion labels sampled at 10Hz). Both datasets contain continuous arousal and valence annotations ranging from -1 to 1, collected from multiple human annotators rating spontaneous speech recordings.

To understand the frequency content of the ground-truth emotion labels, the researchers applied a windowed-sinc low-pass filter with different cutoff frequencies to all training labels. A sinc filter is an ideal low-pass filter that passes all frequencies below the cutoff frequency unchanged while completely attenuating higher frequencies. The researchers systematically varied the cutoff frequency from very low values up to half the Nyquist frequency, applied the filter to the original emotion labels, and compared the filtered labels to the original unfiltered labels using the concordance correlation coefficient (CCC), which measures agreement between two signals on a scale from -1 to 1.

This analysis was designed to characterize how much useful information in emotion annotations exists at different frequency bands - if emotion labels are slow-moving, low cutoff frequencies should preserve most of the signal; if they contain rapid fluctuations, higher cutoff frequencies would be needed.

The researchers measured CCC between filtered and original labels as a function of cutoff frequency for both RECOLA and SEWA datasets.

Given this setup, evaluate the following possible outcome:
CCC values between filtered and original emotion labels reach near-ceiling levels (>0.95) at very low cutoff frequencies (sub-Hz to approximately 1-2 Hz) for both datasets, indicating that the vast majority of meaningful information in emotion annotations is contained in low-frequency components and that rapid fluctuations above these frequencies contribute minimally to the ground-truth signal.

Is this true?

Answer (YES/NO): YES